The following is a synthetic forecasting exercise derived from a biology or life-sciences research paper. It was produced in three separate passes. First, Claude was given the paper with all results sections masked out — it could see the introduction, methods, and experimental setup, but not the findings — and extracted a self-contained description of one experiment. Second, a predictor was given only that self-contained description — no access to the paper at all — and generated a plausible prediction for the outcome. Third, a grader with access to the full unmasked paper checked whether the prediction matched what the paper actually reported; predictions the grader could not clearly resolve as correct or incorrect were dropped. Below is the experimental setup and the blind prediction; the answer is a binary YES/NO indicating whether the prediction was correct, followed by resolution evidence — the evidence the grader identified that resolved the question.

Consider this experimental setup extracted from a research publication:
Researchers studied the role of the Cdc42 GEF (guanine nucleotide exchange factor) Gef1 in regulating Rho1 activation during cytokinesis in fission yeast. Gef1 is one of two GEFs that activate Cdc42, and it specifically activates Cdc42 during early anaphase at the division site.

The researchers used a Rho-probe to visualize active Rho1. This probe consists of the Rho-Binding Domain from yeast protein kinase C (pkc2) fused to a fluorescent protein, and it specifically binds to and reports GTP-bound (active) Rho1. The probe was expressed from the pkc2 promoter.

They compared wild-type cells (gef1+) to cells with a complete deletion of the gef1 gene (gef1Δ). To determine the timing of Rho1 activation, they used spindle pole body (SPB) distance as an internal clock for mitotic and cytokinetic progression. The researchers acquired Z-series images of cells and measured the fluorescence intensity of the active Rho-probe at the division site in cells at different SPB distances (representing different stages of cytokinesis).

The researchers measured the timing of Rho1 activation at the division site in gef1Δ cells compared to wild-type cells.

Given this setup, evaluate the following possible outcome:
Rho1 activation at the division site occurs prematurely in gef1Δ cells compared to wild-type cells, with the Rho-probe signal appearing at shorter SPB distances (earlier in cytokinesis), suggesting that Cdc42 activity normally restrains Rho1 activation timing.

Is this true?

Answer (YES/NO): YES